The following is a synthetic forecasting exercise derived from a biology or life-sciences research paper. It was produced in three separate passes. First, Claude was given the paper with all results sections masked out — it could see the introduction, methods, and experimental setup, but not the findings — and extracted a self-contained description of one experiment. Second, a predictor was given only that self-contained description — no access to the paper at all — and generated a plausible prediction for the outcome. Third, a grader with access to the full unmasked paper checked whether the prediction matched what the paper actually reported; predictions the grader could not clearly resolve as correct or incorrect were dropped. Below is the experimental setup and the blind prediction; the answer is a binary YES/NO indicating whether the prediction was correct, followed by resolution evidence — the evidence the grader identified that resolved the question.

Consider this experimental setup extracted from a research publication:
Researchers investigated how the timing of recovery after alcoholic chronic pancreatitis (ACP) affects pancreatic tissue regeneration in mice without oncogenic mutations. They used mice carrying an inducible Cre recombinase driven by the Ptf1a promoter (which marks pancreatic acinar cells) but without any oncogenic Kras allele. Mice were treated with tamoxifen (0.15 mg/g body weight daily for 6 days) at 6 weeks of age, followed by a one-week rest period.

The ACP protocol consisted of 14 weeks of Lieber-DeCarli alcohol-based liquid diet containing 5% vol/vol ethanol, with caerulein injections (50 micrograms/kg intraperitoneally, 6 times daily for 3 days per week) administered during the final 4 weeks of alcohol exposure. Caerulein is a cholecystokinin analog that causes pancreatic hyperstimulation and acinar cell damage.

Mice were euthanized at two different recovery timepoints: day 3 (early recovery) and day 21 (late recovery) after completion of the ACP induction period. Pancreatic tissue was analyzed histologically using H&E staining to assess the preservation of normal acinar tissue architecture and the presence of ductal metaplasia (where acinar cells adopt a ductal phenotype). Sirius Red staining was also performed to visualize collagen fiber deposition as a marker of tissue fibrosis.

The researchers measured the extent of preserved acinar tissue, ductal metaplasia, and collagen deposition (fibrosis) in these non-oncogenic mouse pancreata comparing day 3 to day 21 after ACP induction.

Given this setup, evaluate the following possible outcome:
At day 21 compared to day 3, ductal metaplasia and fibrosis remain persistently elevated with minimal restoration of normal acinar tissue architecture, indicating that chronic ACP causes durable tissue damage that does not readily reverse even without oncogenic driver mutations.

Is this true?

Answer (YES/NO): NO